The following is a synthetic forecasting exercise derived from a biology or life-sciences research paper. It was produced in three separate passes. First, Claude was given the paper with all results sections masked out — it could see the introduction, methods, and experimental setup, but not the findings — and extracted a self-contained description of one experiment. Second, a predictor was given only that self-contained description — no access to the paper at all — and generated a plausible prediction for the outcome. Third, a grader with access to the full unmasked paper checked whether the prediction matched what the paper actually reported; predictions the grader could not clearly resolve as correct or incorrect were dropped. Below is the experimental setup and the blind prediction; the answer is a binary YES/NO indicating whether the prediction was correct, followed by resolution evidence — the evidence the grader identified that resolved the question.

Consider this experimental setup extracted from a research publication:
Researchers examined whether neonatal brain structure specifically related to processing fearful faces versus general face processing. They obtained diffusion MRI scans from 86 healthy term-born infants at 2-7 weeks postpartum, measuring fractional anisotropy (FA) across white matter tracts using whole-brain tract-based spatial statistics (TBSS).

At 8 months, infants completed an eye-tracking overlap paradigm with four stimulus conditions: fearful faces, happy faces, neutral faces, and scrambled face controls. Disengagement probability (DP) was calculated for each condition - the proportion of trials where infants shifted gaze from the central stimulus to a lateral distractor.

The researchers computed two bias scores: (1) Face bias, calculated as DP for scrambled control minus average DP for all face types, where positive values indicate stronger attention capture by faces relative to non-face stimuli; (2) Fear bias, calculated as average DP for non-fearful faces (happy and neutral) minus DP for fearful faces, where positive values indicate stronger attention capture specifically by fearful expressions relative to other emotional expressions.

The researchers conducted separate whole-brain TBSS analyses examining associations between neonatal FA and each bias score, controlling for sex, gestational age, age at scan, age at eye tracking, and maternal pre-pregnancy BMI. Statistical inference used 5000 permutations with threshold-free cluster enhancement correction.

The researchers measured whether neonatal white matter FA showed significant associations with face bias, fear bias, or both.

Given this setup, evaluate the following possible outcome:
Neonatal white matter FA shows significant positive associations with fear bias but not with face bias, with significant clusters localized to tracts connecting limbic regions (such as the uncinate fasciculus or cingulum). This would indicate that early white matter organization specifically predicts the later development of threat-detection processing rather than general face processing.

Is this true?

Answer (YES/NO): NO